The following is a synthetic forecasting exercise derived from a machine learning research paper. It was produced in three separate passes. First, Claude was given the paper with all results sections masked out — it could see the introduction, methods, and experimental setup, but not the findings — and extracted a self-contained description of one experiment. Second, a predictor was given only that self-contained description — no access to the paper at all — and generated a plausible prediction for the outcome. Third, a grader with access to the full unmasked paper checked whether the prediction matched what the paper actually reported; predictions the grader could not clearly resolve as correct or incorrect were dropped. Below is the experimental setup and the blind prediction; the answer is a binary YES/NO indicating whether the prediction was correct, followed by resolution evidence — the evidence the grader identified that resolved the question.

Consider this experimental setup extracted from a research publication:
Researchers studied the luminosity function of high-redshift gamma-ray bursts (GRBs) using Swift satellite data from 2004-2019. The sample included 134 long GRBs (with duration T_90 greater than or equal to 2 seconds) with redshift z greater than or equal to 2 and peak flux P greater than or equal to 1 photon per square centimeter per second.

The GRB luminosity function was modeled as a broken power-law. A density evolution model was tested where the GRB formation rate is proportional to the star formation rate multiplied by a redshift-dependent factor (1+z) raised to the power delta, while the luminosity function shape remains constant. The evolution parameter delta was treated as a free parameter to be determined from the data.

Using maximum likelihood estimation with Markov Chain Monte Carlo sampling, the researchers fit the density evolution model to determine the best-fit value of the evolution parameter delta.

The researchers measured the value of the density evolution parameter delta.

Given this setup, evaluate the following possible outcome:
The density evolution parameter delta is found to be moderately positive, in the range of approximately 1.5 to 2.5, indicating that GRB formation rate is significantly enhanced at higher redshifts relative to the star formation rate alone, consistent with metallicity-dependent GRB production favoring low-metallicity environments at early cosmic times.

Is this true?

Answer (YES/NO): YES